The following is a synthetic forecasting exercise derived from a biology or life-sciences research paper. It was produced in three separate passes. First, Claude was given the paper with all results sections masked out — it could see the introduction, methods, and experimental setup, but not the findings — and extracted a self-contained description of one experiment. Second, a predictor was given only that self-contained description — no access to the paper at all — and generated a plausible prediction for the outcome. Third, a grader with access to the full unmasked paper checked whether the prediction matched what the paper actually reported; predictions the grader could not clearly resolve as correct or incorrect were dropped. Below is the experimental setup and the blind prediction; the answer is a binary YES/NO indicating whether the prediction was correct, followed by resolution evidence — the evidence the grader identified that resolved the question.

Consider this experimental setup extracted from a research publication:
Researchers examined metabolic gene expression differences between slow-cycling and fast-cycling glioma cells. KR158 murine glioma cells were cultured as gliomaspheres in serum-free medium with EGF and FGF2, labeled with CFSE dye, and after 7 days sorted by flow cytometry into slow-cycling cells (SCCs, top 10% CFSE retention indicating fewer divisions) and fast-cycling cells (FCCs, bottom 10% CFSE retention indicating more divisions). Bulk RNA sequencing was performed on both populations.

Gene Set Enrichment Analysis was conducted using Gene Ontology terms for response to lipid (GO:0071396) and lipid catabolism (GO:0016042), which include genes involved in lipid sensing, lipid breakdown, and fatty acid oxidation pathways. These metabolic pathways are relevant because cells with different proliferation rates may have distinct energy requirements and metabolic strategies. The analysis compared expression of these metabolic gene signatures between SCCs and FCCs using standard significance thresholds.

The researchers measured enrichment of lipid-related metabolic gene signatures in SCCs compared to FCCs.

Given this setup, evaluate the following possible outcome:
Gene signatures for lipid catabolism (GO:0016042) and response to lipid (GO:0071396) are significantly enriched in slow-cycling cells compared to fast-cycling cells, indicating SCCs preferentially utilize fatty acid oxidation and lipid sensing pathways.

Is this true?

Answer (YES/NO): YES